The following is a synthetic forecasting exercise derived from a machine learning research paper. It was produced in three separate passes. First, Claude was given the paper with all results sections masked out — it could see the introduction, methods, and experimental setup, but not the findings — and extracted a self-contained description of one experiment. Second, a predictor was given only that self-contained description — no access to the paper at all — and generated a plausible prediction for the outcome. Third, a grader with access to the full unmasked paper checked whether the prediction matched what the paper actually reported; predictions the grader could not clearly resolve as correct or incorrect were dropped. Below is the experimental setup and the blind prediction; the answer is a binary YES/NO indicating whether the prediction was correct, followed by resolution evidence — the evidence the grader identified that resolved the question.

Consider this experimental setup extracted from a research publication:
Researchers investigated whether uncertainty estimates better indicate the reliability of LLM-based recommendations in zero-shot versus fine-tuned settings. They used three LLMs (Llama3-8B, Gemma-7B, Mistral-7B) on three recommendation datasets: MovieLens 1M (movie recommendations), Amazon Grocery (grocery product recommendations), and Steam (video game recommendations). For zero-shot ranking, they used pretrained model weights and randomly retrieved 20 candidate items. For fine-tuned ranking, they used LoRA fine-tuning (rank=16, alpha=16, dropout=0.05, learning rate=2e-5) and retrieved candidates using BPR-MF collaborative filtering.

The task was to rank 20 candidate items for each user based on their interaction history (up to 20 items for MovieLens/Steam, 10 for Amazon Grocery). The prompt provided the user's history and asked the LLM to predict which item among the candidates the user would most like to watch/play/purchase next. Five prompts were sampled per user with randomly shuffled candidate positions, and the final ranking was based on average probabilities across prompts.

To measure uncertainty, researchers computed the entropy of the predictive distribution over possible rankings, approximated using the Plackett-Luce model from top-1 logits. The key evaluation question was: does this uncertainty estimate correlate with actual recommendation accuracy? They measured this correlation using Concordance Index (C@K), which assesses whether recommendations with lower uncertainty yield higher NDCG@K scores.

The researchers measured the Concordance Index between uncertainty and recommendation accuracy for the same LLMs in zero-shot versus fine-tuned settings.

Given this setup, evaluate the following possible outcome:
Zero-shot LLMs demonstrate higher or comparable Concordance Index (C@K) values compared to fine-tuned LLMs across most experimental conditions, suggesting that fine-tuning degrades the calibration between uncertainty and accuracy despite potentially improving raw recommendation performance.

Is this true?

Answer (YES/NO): NO